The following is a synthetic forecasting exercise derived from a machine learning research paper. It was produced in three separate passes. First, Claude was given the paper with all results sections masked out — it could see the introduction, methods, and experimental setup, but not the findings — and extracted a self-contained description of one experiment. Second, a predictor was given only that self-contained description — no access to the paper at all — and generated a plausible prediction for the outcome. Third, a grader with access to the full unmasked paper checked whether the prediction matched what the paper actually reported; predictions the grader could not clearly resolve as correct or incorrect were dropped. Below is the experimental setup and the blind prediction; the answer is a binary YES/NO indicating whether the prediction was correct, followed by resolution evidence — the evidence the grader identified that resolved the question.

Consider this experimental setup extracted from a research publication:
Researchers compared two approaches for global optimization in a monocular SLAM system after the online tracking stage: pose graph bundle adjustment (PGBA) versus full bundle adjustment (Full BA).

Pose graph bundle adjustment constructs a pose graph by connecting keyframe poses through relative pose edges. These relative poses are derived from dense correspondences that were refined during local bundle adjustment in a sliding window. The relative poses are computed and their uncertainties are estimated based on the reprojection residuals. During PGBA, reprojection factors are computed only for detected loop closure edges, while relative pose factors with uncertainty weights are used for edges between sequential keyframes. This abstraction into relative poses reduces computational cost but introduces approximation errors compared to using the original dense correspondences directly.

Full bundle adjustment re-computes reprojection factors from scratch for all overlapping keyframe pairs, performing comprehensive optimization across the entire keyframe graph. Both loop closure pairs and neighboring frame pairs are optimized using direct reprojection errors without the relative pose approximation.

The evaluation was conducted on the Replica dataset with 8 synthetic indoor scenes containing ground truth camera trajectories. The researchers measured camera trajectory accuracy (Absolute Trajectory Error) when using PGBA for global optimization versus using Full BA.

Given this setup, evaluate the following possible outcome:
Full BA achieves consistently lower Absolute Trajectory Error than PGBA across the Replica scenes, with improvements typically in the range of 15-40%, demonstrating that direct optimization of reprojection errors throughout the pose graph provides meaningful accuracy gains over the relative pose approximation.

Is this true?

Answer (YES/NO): YES